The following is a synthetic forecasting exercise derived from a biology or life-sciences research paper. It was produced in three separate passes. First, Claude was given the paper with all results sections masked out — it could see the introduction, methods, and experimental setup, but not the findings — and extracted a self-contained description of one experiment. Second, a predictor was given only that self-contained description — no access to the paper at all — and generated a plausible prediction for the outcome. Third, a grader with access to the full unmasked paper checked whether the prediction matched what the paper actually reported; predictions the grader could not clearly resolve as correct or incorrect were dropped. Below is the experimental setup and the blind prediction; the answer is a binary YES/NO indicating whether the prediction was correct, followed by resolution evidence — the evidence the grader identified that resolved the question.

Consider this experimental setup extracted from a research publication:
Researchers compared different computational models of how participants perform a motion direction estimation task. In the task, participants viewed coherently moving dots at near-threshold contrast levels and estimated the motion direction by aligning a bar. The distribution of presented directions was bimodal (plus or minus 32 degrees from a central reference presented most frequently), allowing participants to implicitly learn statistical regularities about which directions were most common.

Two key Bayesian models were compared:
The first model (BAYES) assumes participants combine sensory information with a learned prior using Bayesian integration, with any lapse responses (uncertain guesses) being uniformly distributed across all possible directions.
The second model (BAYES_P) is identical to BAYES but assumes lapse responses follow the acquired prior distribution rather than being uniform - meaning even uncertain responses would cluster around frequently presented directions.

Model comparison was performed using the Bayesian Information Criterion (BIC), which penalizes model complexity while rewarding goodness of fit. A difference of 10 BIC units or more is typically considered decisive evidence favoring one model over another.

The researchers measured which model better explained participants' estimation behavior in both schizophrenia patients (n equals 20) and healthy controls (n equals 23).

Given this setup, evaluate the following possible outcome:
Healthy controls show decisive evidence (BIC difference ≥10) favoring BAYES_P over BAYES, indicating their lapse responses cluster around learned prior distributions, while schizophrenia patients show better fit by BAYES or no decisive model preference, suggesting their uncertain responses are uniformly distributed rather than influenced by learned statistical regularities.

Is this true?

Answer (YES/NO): NO